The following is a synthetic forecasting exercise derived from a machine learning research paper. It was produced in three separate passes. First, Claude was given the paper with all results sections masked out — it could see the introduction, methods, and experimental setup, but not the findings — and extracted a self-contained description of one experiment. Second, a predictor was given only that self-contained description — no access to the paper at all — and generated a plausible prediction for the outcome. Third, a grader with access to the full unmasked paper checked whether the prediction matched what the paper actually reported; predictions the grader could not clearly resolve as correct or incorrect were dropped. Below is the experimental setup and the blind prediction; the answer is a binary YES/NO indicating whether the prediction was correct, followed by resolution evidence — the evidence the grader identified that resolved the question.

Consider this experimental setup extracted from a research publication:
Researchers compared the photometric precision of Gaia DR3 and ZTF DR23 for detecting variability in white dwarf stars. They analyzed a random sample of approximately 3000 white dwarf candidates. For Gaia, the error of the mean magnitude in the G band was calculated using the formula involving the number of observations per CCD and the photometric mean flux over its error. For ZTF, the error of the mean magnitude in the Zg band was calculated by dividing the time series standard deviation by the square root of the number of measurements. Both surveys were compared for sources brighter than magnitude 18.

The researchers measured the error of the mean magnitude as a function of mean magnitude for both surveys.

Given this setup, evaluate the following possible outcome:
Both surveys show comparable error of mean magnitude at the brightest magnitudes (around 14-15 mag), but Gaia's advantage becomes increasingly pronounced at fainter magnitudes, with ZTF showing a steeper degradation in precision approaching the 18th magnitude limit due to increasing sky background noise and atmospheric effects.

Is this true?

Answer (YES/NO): NO